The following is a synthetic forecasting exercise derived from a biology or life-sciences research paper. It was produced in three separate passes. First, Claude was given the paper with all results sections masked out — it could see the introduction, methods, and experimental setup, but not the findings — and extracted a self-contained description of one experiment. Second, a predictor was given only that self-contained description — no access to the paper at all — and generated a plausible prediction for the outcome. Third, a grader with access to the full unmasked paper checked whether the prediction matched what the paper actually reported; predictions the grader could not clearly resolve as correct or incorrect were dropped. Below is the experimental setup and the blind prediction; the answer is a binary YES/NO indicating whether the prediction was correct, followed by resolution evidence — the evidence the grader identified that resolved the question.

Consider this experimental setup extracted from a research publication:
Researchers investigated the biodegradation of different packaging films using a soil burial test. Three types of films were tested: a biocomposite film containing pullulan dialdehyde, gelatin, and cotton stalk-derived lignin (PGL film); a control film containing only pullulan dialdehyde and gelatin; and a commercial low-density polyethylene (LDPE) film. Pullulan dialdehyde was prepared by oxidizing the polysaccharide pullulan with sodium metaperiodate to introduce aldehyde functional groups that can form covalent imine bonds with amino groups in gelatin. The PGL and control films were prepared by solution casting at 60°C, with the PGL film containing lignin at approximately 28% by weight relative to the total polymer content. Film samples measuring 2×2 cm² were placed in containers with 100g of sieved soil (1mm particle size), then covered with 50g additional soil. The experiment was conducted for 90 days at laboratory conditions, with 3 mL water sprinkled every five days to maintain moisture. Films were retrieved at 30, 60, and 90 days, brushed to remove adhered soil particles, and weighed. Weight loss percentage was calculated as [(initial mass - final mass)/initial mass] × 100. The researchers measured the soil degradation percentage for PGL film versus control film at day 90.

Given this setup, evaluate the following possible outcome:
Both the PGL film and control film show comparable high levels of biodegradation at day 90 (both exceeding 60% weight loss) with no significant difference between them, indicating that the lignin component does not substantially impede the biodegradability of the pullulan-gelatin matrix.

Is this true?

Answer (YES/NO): NO